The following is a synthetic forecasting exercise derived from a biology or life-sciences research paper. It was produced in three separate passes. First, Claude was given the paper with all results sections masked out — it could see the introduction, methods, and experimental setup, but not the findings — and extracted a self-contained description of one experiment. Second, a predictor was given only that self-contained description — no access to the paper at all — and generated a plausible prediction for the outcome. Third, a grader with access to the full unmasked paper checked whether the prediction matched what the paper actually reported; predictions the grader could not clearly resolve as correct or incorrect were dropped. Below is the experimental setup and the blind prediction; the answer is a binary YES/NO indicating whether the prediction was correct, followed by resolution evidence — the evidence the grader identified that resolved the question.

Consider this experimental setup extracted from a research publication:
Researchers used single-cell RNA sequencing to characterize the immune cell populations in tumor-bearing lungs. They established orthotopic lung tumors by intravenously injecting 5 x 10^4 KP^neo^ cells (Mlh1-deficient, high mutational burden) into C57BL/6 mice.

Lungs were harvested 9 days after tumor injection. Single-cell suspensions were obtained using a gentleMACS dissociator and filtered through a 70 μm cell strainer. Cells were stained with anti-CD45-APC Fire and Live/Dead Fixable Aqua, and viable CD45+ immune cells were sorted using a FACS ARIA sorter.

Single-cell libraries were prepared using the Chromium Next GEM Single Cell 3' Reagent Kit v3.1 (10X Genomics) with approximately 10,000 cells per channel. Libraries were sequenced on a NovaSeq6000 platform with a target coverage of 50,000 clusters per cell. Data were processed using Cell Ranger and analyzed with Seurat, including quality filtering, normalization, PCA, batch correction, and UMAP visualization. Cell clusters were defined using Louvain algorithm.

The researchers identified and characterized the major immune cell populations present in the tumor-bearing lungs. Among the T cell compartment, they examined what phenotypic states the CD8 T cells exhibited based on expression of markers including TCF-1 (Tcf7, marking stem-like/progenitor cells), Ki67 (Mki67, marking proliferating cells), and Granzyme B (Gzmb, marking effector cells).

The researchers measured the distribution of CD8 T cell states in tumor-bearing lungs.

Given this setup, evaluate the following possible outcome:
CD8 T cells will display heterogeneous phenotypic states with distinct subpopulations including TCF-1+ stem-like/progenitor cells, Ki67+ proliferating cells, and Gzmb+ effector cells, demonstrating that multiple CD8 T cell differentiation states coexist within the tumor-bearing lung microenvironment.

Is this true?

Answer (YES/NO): YES